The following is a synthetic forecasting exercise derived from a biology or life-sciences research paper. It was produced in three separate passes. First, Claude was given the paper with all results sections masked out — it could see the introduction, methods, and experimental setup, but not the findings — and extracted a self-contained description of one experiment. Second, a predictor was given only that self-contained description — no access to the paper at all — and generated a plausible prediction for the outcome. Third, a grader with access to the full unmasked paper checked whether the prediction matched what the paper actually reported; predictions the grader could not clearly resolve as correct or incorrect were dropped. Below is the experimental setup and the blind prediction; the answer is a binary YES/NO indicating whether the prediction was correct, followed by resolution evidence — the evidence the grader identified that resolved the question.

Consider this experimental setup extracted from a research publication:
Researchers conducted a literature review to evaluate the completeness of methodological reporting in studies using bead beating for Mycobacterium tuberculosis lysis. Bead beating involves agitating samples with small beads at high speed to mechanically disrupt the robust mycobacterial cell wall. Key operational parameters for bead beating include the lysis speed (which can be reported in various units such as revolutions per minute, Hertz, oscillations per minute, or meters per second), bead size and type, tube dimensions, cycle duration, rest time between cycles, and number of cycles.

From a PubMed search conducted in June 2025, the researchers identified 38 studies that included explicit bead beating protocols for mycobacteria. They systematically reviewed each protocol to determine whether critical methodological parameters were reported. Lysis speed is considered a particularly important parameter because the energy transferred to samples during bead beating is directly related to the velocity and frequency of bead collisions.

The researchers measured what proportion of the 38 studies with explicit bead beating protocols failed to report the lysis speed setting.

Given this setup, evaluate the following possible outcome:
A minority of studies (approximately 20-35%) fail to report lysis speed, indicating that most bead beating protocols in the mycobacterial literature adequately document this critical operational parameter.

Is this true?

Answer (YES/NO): NO